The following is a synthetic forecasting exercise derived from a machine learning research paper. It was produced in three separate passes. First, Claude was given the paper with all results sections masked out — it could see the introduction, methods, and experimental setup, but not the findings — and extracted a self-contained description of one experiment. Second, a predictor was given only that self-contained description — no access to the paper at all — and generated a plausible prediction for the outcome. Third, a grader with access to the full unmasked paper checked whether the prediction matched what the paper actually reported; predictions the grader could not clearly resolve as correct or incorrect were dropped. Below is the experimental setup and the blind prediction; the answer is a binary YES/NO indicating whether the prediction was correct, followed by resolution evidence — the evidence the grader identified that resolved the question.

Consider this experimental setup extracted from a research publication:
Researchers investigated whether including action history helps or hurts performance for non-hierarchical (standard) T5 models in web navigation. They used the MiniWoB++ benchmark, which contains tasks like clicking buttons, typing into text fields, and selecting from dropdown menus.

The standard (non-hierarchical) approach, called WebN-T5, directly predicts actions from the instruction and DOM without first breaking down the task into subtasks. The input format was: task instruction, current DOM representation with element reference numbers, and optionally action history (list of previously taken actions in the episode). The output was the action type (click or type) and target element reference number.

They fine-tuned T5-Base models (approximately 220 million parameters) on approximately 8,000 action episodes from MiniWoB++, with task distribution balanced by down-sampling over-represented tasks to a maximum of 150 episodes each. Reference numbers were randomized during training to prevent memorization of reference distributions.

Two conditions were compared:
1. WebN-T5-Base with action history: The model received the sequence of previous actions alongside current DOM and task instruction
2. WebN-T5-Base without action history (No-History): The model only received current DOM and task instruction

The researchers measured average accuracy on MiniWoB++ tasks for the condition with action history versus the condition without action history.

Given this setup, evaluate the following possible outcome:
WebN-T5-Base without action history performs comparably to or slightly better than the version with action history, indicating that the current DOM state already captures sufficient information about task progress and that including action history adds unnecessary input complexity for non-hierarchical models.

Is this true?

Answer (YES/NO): NO